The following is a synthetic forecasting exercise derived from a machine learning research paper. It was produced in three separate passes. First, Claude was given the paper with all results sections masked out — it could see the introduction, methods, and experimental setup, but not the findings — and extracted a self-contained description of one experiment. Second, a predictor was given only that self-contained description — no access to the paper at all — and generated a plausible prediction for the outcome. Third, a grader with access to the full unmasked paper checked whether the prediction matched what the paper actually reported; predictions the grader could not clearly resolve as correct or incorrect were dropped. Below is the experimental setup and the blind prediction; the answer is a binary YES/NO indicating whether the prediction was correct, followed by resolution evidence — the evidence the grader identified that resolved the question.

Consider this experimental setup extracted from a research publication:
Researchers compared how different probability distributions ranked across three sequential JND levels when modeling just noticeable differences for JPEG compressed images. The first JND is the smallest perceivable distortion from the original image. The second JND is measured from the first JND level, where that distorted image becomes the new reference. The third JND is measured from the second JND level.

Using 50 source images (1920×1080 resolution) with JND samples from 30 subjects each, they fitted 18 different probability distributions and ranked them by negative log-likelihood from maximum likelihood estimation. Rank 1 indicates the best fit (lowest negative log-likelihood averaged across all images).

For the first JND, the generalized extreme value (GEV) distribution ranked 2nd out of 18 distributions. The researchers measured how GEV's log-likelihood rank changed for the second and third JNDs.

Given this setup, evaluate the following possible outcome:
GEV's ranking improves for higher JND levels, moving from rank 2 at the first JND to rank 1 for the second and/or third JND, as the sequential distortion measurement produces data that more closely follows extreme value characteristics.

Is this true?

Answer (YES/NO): YES